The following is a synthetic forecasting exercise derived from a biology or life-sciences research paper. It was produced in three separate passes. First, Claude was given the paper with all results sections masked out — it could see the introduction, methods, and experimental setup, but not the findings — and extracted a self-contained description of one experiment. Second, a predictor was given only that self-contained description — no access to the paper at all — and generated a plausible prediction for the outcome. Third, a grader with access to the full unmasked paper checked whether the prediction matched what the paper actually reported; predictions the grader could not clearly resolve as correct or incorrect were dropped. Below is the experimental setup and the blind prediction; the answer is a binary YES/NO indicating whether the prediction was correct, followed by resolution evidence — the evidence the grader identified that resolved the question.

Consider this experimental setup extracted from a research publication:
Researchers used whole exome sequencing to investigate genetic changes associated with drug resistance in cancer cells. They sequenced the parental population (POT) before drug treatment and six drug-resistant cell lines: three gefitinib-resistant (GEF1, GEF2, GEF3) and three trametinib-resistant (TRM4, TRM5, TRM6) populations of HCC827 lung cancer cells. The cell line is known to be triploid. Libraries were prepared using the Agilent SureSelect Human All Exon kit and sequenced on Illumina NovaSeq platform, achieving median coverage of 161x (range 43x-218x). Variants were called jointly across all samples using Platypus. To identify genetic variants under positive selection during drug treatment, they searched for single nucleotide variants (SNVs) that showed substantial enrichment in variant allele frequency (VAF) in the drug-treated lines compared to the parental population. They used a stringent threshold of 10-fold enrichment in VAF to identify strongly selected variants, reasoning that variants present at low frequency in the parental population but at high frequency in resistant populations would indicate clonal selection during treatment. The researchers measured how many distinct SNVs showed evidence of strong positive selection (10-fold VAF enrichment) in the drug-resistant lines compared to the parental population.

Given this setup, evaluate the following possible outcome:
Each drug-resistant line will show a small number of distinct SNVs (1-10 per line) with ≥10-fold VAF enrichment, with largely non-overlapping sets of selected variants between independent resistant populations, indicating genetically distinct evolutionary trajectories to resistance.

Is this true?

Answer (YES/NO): NO